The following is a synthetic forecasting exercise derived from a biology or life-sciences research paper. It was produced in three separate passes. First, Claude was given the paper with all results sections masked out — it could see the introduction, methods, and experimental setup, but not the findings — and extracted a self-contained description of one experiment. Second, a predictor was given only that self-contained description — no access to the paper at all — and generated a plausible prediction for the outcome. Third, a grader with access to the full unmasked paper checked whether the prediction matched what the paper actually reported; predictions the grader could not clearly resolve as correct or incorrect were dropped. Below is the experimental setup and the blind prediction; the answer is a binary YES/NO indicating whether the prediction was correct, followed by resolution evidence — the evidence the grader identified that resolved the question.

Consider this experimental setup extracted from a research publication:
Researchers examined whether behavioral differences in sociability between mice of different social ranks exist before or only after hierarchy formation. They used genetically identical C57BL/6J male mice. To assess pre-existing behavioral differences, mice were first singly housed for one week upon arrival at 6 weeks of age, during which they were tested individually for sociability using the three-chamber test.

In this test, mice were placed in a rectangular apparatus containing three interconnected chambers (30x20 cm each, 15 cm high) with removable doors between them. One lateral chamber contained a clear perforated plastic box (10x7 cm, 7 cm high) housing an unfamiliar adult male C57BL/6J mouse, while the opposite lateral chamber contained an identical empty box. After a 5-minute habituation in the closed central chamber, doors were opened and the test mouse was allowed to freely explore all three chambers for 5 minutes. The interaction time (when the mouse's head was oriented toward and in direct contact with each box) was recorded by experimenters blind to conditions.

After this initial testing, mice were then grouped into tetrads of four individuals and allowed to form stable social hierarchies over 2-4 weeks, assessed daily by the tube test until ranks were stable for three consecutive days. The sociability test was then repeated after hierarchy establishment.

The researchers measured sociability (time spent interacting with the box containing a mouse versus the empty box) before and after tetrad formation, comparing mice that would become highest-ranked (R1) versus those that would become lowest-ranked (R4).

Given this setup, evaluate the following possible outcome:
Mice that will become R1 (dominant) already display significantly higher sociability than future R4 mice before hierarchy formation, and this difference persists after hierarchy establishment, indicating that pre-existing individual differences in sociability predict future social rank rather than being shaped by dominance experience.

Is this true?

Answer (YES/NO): YES